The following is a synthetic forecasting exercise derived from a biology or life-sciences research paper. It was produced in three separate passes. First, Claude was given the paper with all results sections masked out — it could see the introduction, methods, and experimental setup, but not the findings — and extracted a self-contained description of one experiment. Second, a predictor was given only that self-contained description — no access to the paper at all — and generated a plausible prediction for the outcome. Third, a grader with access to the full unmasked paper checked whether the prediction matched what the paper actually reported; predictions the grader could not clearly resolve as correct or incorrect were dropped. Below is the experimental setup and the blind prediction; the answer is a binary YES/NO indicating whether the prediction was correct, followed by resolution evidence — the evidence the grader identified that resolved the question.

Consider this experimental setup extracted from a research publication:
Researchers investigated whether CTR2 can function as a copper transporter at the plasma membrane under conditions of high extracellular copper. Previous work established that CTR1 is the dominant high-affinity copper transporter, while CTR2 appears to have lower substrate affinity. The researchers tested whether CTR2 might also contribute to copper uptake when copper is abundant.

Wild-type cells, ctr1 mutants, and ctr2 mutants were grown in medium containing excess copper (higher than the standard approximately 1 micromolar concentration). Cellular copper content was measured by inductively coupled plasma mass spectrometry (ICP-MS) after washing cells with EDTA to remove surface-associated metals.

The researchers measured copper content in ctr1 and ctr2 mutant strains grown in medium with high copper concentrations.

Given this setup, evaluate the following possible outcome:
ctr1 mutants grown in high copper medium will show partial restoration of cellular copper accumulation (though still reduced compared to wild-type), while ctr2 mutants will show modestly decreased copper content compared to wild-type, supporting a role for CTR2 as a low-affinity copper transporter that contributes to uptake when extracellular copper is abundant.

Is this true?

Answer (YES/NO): NO